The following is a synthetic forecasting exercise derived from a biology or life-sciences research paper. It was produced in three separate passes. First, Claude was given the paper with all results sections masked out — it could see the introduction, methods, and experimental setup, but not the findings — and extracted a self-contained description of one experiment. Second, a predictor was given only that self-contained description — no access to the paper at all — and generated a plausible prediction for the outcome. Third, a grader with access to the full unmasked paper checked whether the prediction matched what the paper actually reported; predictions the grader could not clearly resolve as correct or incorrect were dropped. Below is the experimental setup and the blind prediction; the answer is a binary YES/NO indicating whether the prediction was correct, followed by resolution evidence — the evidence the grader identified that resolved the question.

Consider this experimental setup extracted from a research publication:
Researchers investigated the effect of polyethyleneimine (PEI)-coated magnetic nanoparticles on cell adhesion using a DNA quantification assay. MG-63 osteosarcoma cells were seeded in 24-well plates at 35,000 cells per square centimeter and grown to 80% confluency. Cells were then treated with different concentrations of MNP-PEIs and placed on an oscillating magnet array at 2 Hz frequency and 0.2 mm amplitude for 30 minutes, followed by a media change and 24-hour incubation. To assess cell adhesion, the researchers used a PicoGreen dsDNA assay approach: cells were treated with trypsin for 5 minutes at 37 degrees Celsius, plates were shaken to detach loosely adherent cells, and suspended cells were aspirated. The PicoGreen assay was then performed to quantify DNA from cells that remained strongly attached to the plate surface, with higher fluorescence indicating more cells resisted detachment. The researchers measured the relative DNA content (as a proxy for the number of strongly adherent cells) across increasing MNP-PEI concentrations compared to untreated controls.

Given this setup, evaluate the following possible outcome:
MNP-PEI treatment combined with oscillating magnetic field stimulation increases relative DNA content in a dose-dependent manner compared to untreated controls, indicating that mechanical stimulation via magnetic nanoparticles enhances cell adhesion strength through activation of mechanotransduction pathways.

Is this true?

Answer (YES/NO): NO